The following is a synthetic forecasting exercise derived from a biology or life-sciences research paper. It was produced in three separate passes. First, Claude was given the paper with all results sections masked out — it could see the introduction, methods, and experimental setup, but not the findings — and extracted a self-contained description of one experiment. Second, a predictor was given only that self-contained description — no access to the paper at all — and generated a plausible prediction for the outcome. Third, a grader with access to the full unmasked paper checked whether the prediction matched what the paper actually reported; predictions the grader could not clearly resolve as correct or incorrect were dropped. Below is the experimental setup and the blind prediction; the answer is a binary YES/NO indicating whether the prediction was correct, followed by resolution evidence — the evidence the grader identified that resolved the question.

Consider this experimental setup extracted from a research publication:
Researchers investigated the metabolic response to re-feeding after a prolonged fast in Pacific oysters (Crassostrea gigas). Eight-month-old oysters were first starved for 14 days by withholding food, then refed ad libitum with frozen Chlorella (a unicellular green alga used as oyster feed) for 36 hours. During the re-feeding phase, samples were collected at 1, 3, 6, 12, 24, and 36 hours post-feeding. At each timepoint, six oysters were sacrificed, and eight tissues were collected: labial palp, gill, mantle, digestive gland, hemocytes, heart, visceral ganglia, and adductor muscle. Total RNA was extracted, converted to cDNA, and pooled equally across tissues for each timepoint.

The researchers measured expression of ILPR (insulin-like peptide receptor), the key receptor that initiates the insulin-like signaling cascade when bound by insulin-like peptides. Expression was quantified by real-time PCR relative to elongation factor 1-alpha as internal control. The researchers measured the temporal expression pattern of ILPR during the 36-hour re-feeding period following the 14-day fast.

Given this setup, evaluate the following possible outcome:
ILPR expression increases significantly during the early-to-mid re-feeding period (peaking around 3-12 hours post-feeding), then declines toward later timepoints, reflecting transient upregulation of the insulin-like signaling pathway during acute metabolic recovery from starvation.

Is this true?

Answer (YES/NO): NO